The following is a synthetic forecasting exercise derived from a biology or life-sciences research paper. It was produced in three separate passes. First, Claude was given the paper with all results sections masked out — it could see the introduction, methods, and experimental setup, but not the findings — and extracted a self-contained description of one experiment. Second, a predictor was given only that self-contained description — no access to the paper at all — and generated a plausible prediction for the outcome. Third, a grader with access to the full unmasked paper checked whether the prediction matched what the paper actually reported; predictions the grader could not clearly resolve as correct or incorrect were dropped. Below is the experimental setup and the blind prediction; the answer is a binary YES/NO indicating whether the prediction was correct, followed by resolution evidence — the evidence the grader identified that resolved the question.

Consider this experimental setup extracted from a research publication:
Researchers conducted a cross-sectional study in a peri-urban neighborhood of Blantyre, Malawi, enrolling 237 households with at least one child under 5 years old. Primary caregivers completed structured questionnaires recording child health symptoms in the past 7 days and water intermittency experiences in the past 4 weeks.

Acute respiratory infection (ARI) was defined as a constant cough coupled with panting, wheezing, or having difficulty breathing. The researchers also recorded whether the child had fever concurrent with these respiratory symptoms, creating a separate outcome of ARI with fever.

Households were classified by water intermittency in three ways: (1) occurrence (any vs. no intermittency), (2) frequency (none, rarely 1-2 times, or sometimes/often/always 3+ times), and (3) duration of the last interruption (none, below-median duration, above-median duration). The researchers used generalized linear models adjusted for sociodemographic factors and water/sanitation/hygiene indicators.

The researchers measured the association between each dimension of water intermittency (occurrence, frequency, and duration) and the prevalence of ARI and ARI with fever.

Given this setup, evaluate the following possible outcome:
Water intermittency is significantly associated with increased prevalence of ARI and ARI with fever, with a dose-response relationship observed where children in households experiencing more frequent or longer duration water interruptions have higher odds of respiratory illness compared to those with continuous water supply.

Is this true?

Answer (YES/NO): NO